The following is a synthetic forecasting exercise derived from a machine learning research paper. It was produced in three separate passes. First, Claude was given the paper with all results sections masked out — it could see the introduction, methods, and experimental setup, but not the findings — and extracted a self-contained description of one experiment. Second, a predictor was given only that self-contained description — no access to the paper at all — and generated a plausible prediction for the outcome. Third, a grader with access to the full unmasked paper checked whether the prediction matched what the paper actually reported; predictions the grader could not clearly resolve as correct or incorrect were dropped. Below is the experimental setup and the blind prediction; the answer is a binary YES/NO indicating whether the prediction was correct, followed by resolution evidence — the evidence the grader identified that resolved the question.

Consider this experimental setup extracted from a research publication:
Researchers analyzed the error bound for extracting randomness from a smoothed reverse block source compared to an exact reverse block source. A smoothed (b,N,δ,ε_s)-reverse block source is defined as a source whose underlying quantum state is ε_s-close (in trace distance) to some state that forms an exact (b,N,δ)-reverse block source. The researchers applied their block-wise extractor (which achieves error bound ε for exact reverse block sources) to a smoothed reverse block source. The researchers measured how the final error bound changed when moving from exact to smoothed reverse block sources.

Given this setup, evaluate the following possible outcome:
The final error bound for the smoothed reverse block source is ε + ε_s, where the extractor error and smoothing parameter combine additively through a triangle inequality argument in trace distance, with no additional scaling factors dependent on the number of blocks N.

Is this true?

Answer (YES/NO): NO